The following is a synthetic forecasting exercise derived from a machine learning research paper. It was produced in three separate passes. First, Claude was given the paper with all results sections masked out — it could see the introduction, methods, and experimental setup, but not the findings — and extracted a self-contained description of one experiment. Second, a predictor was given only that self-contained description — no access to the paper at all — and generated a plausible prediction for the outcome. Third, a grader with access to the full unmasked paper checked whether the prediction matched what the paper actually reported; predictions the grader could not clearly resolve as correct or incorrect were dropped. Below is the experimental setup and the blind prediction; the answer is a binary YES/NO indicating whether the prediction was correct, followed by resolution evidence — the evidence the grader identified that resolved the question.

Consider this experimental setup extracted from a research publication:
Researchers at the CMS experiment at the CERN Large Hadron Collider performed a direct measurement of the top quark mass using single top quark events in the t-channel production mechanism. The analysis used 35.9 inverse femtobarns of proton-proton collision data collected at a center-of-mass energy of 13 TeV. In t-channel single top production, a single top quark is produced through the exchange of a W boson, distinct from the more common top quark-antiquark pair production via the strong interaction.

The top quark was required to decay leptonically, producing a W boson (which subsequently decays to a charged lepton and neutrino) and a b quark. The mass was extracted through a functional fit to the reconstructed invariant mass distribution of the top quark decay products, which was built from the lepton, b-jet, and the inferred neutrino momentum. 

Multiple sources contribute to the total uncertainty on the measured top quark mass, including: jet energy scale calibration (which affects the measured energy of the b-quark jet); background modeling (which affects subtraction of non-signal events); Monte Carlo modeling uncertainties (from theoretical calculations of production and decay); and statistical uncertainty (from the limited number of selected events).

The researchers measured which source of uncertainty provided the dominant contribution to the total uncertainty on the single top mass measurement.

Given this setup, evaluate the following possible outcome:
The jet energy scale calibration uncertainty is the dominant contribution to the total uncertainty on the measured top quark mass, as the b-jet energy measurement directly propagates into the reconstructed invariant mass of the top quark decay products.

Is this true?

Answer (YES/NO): YES